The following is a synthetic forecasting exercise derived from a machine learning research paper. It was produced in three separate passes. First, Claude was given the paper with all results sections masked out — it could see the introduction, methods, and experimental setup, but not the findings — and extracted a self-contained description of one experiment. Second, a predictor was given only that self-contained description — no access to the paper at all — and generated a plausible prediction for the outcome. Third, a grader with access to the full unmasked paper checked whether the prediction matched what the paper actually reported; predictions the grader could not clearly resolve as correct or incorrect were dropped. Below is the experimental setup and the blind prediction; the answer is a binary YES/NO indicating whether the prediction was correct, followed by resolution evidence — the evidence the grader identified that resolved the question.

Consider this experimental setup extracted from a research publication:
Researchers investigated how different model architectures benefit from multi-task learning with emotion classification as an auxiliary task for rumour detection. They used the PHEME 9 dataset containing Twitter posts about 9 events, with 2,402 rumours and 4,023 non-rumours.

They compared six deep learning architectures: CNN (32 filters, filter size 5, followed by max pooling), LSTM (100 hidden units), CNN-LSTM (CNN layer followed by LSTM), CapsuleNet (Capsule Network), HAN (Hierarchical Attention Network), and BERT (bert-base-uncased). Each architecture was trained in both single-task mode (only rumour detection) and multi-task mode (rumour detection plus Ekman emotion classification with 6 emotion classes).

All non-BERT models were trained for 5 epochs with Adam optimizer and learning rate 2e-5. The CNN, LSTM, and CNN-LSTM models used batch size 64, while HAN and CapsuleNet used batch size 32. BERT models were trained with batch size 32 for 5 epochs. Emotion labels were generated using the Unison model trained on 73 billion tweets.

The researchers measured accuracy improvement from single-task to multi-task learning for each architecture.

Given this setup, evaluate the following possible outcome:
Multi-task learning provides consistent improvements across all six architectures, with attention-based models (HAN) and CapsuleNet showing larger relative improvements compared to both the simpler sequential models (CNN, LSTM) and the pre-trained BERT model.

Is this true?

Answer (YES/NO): NO